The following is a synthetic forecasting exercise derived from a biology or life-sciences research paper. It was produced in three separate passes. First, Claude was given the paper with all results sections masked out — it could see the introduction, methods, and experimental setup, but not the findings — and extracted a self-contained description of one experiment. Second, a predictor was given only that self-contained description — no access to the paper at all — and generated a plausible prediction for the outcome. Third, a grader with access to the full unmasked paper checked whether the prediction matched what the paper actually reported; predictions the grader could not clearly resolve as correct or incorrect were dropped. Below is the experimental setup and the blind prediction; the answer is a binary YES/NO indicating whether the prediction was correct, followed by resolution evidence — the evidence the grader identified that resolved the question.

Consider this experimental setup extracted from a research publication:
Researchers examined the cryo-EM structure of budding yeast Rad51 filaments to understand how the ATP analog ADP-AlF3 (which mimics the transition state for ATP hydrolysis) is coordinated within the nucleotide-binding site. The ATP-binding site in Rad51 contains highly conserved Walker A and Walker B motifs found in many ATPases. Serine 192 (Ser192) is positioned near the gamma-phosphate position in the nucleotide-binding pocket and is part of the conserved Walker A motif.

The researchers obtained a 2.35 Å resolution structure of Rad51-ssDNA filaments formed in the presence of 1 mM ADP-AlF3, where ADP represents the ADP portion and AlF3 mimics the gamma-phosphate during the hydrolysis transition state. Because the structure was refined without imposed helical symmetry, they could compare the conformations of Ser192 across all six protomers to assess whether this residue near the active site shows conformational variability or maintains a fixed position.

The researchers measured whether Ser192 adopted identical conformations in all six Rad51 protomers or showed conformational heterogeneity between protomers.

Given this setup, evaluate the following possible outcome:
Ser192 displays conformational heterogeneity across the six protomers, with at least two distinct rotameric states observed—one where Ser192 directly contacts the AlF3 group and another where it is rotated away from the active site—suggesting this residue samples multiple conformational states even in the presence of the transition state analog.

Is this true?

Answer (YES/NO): NO